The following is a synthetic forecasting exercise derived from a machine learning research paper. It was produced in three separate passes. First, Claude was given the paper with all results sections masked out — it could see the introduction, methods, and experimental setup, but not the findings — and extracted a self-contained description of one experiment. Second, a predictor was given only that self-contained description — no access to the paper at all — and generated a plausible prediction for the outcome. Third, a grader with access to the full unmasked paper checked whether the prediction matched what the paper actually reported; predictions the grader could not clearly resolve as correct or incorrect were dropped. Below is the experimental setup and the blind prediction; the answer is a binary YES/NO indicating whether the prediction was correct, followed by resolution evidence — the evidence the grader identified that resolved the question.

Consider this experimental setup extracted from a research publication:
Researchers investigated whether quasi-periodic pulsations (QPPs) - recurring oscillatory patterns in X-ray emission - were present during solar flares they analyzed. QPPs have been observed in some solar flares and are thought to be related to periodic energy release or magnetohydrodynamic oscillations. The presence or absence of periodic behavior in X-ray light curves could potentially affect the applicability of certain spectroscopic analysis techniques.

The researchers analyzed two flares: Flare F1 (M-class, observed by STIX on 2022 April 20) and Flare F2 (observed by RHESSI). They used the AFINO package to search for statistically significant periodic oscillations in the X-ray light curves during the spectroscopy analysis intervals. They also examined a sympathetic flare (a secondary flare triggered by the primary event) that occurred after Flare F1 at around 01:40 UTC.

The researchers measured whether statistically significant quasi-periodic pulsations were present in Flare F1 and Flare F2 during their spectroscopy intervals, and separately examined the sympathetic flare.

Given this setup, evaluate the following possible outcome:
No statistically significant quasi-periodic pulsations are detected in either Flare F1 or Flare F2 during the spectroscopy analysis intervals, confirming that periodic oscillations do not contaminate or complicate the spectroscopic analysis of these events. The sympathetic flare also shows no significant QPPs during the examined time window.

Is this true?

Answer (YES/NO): NO